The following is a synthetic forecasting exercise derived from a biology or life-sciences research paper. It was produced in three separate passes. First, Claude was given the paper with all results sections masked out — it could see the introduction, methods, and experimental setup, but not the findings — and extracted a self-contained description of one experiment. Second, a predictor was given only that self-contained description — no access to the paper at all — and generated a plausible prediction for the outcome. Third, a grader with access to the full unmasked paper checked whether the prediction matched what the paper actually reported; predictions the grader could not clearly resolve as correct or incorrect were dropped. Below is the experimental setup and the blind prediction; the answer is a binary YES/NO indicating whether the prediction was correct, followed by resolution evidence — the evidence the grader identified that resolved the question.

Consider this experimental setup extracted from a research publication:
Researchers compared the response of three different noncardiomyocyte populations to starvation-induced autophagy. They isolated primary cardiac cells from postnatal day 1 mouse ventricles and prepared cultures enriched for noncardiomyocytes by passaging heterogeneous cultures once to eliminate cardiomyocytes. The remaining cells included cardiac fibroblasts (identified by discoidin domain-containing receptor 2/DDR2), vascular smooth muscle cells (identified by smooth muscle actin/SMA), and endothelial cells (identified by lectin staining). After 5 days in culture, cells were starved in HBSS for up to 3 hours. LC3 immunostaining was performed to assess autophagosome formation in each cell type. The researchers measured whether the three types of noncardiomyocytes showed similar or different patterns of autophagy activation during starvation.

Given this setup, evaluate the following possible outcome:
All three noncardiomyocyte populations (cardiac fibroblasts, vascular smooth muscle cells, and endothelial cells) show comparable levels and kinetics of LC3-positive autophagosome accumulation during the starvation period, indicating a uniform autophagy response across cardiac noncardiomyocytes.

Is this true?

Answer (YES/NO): NO